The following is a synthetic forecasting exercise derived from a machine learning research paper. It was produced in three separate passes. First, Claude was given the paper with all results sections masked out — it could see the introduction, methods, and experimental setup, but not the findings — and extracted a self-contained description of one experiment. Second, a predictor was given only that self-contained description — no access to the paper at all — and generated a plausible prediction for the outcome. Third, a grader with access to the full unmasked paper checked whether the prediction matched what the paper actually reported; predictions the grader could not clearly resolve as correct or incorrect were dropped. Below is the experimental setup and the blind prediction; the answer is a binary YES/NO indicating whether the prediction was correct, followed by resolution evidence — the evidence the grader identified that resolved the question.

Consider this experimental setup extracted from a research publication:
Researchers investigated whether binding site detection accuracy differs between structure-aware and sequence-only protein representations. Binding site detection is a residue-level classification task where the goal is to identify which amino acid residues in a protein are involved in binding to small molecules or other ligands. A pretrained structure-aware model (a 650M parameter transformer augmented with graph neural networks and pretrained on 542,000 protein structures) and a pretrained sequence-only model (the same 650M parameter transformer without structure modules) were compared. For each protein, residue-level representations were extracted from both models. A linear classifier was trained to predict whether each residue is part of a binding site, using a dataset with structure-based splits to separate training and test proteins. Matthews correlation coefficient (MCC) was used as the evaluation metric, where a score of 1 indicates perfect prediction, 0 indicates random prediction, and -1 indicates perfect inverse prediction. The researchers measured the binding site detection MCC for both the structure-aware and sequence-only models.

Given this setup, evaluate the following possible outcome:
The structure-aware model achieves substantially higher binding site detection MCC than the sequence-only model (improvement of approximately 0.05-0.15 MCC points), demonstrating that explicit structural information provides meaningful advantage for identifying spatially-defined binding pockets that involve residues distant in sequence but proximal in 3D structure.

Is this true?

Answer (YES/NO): NO